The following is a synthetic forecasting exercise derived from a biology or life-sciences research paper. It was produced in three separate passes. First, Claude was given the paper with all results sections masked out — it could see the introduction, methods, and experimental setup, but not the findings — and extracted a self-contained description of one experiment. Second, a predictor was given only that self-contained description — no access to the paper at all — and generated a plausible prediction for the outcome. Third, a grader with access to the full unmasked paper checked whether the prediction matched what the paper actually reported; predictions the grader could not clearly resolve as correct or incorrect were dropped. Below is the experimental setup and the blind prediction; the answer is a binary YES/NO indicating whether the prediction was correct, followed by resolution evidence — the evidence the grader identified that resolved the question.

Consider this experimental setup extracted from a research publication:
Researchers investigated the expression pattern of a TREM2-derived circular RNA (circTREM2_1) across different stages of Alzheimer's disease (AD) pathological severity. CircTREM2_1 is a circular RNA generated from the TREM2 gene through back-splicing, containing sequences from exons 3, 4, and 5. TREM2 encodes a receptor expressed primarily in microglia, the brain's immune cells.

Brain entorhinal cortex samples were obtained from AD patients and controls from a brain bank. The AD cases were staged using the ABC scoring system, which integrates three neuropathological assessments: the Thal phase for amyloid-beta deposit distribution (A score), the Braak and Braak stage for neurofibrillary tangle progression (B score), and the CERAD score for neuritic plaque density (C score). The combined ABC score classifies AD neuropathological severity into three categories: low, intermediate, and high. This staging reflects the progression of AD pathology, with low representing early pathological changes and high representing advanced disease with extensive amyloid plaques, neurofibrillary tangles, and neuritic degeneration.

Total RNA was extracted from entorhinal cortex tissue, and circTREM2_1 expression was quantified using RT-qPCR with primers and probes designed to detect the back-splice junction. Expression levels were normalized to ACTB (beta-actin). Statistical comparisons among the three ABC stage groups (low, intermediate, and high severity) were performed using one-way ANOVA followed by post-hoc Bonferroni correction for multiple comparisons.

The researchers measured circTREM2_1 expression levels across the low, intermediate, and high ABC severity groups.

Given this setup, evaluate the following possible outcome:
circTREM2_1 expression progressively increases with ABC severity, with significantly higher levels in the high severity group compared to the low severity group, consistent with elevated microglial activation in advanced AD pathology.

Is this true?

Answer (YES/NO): NO